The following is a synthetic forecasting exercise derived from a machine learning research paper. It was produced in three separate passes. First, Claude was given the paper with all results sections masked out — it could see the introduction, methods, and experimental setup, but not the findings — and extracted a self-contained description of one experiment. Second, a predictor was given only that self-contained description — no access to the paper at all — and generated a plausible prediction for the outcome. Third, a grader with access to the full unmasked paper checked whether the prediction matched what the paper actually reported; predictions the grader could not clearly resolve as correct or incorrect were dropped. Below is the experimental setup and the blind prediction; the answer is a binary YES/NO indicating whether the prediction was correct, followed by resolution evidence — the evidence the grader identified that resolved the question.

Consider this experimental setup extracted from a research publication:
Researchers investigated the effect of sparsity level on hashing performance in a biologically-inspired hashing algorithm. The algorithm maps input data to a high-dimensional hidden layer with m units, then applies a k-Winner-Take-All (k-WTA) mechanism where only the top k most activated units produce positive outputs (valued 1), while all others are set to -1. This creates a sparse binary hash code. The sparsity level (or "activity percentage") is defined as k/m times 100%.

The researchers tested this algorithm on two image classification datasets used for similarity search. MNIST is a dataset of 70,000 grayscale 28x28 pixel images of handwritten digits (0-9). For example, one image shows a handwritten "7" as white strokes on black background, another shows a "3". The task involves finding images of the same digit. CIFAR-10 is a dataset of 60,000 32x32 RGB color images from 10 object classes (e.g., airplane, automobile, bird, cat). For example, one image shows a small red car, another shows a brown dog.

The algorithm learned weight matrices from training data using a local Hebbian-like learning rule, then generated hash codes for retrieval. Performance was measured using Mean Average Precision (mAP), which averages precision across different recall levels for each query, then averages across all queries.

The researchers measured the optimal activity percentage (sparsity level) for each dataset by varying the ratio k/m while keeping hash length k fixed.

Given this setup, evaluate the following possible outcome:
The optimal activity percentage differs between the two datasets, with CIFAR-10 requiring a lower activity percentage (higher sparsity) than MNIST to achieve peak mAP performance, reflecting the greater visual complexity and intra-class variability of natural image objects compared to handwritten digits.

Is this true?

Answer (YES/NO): YES